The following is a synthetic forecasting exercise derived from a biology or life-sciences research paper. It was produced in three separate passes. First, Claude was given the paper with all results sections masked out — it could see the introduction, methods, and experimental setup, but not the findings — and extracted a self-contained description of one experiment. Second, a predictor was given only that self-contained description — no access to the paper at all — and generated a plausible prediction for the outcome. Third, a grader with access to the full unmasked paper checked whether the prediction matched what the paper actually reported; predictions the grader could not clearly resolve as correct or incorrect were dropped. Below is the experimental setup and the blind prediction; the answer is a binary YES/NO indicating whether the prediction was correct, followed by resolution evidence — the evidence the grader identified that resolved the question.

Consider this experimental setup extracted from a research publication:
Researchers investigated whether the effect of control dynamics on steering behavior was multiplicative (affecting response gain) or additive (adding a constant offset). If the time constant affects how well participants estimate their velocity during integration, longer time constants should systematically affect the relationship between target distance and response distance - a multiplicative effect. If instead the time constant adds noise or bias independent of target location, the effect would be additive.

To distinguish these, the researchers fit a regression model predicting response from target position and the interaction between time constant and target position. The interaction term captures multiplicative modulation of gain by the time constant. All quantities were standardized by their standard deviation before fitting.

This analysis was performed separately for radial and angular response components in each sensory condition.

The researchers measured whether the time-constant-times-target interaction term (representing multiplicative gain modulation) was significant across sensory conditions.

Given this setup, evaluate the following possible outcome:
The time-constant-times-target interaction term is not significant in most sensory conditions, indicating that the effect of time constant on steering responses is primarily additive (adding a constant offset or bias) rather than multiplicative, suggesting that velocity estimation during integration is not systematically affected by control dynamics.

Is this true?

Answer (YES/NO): NO